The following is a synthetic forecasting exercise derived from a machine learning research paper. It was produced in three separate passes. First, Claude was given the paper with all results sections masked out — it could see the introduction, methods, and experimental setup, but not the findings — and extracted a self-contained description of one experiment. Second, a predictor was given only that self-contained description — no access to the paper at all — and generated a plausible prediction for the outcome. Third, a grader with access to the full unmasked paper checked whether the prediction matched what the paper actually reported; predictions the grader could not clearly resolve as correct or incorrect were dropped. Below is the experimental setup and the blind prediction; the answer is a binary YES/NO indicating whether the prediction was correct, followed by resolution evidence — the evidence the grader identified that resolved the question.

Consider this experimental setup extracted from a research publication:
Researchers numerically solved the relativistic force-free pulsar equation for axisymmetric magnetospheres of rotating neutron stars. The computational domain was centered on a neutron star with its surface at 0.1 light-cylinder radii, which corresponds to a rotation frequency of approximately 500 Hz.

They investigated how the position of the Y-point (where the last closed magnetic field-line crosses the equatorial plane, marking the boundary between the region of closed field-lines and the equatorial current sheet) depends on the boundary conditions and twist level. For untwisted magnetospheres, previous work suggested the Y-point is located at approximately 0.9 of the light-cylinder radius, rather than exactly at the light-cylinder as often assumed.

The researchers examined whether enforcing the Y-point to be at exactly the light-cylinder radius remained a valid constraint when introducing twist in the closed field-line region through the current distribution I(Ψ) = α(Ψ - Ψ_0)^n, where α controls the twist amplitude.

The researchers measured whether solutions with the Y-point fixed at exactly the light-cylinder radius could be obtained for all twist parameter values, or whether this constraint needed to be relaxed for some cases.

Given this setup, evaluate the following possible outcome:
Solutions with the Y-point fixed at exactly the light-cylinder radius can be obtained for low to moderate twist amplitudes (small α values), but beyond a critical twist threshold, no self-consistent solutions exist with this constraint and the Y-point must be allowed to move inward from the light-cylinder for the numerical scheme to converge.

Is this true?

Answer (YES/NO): YES